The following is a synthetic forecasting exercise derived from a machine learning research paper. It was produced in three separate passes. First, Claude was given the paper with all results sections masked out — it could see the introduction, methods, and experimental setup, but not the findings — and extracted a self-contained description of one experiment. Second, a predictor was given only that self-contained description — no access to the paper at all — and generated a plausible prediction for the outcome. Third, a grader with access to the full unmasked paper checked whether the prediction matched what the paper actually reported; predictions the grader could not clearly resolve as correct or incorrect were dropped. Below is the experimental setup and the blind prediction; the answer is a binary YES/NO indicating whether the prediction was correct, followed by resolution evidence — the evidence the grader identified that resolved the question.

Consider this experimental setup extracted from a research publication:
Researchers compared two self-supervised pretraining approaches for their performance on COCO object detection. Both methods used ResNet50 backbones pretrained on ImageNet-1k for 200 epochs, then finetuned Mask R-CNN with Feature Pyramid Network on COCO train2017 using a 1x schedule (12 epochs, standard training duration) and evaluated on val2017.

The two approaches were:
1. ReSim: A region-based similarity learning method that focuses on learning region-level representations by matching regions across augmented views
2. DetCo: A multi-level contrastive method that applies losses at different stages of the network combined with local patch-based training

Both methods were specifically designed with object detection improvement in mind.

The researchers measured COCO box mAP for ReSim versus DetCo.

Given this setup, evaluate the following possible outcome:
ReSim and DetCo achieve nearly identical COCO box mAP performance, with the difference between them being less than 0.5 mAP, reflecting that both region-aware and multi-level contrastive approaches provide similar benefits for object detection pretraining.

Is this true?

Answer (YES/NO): YES